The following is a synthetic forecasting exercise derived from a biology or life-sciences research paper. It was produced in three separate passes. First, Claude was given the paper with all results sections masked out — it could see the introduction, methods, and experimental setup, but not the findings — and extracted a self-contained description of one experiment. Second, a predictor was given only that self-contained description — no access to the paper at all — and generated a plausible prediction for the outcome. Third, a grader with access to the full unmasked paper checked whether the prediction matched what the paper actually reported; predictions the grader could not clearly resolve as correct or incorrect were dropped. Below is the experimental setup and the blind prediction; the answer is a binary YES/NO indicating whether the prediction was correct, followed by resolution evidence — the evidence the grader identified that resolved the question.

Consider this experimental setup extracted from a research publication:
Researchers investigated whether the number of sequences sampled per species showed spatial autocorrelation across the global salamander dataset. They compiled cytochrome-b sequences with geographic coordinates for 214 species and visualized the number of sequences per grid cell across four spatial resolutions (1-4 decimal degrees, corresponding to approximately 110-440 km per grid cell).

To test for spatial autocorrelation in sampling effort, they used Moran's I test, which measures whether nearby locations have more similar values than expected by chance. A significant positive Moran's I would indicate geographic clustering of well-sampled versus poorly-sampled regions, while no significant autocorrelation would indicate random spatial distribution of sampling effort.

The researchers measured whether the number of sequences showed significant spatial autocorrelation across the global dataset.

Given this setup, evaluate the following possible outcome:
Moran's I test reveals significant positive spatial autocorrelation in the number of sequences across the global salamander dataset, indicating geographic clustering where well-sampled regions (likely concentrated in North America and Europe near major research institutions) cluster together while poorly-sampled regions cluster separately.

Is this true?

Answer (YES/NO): YES